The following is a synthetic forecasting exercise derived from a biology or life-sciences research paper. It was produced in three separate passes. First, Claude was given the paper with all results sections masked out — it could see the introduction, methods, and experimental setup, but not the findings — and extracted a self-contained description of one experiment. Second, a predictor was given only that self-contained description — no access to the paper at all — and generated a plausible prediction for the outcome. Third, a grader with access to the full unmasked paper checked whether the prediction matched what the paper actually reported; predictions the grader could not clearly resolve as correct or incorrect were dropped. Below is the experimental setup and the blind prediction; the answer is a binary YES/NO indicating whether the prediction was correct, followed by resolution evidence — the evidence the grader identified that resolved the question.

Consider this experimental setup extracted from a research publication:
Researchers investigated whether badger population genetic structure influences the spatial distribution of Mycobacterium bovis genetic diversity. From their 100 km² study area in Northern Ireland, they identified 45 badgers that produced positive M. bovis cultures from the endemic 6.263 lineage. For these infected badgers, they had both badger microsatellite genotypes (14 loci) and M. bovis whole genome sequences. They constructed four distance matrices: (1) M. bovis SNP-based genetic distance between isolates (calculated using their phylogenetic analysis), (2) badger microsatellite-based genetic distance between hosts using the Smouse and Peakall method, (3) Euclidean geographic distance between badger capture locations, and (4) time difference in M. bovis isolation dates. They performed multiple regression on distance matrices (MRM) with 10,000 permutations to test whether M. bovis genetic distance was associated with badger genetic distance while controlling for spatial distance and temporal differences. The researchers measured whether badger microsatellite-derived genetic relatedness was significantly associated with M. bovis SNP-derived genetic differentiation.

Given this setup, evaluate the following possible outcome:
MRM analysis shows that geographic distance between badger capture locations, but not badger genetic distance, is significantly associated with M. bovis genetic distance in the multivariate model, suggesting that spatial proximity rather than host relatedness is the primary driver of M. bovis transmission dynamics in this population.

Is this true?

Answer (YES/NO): YES